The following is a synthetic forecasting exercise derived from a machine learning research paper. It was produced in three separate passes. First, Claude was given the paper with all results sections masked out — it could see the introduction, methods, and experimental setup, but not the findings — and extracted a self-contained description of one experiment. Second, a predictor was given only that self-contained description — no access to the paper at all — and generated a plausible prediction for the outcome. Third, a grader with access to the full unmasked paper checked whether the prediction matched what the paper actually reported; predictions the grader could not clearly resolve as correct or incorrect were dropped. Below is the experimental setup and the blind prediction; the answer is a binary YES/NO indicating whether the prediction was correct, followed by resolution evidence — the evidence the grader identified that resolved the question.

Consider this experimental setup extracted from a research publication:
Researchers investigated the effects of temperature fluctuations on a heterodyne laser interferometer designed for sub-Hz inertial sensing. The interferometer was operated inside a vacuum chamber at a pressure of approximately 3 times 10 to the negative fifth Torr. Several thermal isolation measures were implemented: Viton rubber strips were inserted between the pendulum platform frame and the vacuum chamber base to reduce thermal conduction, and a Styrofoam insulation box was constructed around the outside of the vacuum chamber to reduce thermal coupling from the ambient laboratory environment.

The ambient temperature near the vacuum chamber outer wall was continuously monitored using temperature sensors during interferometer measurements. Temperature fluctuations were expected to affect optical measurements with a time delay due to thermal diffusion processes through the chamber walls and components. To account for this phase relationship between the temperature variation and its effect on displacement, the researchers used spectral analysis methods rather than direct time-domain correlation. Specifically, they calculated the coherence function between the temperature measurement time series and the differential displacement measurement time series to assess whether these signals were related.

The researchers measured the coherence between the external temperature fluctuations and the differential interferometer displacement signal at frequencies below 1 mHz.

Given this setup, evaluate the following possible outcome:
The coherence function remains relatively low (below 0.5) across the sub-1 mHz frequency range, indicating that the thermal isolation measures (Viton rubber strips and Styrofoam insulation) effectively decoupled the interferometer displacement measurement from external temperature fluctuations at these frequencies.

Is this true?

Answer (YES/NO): NO